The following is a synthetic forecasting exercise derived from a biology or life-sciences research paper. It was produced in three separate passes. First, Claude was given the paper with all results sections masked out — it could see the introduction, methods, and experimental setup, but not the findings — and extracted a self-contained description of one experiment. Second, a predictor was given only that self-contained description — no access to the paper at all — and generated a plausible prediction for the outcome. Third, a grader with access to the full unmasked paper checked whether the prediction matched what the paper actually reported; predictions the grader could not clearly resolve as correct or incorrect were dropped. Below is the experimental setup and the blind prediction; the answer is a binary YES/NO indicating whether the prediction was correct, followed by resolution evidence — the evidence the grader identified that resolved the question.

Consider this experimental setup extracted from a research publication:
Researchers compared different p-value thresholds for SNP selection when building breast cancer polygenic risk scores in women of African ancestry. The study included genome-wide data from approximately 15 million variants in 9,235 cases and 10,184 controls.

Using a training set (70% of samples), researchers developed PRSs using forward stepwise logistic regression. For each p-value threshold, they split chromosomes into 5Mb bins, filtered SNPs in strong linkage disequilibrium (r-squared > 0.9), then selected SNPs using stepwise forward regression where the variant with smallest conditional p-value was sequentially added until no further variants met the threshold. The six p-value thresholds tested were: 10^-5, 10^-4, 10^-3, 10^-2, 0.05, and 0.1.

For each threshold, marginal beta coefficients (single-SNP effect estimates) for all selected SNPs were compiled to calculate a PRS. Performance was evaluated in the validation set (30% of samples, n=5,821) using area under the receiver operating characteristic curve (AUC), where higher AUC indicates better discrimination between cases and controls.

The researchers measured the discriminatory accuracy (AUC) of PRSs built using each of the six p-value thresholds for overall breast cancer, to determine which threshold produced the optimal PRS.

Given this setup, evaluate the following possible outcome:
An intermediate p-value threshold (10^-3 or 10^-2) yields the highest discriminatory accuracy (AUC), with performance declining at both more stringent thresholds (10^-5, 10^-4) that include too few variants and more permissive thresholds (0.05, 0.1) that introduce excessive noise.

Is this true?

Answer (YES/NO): NO